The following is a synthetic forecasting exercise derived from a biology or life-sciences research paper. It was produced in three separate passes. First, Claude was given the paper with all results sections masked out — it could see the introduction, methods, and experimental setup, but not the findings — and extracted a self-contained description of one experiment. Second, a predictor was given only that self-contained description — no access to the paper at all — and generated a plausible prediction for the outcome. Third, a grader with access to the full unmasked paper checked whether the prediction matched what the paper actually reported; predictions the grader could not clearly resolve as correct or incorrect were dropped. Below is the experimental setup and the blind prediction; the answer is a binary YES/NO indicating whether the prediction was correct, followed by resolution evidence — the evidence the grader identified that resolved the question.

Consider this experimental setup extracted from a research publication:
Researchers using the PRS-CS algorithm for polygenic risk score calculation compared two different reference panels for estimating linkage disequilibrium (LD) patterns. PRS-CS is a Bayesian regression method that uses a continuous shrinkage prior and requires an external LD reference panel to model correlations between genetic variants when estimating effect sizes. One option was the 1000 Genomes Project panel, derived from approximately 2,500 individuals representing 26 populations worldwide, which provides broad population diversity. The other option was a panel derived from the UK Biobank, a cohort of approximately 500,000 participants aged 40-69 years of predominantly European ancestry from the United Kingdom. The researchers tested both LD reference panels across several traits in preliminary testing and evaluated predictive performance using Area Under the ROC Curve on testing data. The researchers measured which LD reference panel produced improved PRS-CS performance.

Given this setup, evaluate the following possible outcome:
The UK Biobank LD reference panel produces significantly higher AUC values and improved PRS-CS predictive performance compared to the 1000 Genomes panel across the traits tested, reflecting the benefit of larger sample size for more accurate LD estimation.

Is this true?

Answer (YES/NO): NO